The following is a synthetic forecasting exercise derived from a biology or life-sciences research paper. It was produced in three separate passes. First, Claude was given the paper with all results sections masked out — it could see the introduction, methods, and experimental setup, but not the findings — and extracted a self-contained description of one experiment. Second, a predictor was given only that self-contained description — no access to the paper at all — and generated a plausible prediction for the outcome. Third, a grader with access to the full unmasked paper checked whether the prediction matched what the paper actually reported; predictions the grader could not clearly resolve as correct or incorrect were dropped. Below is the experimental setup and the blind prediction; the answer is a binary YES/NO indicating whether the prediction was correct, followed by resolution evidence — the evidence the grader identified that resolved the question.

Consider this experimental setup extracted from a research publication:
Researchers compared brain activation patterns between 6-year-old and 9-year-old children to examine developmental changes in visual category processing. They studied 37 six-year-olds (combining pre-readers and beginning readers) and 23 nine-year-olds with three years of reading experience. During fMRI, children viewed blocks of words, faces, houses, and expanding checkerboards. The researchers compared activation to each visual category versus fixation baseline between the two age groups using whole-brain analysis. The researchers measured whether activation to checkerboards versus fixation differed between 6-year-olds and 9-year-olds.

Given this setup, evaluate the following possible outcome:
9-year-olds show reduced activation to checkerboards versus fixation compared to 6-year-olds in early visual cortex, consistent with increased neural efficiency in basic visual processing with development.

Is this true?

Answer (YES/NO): NO